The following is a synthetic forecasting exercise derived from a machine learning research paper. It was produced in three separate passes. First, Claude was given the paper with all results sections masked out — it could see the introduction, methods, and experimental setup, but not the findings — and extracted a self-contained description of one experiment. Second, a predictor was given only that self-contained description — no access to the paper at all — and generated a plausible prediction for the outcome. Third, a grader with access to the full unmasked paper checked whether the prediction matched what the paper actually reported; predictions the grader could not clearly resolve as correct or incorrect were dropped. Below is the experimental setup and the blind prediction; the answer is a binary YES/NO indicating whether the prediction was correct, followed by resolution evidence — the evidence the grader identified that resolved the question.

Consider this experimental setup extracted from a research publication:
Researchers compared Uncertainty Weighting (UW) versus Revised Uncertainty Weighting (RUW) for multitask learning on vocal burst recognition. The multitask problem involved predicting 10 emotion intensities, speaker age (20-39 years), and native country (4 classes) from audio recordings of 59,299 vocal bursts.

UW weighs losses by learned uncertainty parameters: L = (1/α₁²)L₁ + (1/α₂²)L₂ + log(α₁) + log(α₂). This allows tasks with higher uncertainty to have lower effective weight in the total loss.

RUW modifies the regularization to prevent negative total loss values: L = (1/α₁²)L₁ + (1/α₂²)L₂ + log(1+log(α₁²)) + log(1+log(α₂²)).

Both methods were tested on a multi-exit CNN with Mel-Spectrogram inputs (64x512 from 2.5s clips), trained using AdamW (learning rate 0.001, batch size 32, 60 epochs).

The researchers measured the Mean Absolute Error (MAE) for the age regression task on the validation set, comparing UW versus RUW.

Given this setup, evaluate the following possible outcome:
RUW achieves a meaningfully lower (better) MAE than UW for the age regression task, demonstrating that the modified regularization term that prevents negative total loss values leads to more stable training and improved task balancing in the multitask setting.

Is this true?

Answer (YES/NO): YES